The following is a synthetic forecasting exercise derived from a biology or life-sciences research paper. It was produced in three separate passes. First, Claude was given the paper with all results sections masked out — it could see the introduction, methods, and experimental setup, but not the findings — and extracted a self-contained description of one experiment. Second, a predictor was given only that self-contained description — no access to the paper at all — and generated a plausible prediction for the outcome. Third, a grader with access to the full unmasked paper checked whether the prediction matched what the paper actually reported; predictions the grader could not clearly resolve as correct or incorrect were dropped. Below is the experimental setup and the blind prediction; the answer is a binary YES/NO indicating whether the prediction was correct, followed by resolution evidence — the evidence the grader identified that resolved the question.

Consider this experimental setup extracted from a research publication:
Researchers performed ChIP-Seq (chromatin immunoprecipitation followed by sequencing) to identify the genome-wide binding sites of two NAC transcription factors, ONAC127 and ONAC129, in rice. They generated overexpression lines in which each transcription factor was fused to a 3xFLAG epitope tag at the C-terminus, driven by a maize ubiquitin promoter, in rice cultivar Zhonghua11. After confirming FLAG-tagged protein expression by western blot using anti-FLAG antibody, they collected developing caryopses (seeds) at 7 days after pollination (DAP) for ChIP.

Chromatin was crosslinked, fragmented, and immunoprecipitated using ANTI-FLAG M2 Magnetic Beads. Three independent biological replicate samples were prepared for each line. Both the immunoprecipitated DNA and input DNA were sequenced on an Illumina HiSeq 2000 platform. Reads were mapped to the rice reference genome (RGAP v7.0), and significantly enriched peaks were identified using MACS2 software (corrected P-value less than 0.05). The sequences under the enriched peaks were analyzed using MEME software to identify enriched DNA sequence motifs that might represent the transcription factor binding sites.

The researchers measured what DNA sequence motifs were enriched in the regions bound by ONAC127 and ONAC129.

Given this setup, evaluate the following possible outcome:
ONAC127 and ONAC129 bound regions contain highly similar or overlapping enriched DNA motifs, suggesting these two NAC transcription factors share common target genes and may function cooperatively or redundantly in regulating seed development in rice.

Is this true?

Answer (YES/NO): YES